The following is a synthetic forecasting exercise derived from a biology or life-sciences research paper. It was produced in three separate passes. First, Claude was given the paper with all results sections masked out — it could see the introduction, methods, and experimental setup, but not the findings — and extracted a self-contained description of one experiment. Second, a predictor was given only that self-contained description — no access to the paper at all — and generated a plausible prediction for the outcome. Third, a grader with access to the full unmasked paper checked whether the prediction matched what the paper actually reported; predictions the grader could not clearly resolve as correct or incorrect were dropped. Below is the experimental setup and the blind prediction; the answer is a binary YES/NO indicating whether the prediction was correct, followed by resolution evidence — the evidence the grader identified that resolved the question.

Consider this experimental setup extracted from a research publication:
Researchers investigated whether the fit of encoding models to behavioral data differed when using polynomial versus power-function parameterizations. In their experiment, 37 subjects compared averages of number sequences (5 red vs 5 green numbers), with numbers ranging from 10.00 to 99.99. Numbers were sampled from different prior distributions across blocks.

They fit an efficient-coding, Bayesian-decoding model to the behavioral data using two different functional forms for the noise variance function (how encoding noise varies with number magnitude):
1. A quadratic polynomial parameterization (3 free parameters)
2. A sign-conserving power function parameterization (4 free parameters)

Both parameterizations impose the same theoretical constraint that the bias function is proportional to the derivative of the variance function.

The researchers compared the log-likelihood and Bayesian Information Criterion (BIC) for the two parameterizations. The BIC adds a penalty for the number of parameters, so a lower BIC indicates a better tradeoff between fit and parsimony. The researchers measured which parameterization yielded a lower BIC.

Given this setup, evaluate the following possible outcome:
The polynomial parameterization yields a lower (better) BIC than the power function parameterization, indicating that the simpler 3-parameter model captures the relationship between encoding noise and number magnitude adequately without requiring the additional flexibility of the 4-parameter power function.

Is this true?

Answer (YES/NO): YES